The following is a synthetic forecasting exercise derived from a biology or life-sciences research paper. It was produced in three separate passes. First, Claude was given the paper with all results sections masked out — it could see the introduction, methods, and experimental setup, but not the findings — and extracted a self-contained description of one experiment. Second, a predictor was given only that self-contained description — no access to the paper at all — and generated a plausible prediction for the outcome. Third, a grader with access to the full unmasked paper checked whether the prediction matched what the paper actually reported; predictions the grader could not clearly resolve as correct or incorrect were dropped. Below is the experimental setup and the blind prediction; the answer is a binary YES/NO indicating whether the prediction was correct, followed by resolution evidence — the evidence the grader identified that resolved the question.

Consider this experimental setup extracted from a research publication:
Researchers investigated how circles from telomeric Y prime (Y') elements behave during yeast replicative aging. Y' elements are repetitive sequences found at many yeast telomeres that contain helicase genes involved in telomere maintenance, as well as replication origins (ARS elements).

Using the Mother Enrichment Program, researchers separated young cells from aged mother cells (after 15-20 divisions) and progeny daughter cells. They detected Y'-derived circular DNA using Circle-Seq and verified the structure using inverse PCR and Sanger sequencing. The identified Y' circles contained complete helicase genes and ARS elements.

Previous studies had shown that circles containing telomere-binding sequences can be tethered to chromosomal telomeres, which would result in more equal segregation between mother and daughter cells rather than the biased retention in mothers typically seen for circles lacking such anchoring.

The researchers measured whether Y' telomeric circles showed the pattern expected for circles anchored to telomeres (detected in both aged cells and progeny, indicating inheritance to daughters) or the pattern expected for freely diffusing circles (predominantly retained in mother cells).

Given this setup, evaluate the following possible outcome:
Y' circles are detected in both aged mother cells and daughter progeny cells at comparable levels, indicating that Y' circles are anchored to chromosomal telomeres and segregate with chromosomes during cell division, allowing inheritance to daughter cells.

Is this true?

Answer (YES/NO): NO